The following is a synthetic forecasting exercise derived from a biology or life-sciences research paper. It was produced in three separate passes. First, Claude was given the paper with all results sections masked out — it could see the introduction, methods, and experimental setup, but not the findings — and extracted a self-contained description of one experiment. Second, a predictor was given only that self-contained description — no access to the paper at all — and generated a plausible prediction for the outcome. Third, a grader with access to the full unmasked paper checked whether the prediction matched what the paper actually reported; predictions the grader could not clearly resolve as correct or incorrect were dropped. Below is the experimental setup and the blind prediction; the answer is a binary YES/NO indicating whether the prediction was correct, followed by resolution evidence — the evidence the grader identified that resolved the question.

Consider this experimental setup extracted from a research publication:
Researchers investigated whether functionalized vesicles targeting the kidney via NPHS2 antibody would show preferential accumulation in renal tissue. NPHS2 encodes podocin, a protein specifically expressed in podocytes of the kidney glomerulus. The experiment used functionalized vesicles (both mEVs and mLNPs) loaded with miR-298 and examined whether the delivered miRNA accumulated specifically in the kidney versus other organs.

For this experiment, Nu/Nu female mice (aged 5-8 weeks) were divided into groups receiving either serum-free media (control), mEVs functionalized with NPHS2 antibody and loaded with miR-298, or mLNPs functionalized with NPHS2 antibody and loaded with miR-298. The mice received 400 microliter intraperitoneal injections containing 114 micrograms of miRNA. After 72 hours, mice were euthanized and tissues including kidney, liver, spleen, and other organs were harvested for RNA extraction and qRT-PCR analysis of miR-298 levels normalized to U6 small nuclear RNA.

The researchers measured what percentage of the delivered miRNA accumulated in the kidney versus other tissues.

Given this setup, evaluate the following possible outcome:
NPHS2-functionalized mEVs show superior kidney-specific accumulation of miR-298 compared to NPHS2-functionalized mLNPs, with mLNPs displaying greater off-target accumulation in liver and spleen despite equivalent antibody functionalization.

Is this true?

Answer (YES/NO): NO